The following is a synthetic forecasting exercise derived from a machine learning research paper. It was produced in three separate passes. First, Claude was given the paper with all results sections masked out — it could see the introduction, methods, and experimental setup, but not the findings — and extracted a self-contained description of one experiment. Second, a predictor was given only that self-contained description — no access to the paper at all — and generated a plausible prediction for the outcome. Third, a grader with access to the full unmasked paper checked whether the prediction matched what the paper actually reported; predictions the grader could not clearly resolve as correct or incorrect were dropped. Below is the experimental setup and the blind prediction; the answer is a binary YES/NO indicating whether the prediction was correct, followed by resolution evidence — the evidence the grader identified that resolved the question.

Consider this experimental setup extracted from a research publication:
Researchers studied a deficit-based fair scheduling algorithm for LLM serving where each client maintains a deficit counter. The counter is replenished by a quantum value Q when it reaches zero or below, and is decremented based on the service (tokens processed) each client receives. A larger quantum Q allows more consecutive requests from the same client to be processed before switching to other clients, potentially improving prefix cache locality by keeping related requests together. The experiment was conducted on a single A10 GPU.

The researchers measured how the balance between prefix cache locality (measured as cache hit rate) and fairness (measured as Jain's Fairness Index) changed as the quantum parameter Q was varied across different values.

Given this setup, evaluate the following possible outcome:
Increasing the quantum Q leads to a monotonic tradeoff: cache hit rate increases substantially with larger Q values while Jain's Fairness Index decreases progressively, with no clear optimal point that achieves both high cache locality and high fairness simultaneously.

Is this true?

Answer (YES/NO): NO